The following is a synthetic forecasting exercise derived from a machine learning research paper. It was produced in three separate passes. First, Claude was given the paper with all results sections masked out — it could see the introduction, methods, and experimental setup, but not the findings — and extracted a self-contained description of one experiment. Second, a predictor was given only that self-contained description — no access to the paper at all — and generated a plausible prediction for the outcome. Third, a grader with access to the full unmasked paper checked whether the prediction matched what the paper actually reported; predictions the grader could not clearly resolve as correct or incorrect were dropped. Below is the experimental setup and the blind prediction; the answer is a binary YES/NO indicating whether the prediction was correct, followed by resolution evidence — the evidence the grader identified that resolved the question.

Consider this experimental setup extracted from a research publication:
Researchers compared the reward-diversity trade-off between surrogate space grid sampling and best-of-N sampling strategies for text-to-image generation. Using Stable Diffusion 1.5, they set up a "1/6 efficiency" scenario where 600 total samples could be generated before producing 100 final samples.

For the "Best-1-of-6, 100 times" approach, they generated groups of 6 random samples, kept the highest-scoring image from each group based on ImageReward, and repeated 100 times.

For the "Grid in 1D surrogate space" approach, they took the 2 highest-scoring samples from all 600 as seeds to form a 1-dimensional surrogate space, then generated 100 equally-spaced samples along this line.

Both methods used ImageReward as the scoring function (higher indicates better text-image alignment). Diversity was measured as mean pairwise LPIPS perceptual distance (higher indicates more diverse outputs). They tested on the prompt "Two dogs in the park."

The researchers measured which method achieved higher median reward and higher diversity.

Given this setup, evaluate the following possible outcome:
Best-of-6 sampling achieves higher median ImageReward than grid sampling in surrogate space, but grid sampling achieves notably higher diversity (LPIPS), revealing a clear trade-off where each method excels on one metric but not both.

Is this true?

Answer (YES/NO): NO